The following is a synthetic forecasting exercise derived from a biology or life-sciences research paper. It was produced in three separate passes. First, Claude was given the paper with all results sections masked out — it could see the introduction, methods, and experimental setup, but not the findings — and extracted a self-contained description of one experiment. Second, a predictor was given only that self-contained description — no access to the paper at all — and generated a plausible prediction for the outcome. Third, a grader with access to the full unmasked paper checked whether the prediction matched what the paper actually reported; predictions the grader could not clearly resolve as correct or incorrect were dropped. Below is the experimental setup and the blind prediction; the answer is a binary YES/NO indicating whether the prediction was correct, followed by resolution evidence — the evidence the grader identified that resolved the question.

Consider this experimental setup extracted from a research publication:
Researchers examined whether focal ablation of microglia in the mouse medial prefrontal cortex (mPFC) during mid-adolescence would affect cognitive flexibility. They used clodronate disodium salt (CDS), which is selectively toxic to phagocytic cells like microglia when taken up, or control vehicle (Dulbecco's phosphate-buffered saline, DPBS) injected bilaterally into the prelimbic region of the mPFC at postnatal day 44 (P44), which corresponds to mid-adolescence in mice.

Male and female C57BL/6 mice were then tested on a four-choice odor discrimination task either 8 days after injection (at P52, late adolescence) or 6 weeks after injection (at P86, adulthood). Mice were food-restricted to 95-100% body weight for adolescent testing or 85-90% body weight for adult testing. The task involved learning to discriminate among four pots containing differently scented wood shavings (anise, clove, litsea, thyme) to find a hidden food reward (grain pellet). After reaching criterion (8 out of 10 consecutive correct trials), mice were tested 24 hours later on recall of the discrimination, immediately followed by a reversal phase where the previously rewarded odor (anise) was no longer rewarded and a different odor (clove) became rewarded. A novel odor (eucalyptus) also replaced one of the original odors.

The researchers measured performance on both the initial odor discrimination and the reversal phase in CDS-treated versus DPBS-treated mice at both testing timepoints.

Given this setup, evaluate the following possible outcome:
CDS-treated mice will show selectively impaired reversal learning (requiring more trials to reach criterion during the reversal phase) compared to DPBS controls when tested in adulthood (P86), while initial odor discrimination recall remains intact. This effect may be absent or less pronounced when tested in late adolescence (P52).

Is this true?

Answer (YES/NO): NO